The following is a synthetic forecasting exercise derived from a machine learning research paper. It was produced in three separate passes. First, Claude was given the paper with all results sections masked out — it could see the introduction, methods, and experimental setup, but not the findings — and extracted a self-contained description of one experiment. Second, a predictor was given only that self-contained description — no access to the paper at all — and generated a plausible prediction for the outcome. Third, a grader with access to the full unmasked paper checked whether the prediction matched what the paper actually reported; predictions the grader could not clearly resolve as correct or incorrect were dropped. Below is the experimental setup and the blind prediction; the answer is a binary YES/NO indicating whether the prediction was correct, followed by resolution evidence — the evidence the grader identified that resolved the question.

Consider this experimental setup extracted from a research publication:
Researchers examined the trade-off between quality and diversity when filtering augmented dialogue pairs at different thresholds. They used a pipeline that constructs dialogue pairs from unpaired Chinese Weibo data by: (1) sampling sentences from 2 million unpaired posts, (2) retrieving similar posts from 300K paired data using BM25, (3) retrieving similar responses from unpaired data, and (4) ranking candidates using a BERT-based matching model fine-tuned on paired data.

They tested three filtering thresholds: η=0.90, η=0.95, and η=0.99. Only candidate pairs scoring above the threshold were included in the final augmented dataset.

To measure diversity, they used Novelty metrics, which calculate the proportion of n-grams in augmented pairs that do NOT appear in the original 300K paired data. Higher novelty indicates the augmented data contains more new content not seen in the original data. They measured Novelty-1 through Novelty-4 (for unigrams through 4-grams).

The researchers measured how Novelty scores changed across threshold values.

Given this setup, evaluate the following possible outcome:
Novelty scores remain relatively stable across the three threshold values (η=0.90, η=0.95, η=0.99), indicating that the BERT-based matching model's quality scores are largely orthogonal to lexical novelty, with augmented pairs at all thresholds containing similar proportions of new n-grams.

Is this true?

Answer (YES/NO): NO